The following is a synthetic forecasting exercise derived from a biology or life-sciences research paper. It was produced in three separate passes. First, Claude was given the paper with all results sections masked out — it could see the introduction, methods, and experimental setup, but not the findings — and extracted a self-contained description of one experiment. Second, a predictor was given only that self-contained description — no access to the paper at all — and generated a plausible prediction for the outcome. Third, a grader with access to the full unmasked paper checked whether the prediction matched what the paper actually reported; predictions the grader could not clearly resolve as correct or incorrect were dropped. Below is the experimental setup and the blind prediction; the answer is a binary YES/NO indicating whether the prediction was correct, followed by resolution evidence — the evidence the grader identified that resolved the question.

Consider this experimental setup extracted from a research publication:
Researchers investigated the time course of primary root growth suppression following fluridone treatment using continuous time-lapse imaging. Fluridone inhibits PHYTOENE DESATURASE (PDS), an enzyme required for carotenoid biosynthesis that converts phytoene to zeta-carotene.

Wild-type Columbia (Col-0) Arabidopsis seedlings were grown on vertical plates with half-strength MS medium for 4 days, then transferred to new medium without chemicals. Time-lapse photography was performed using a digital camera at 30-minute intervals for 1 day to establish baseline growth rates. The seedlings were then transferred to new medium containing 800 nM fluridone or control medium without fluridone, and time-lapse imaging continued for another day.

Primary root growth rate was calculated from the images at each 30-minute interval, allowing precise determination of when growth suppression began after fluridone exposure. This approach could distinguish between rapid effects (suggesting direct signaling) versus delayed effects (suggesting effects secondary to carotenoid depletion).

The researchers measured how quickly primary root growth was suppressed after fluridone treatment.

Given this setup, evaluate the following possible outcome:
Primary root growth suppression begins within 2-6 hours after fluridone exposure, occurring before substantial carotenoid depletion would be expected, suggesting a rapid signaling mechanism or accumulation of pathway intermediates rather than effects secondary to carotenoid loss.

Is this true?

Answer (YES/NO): NO